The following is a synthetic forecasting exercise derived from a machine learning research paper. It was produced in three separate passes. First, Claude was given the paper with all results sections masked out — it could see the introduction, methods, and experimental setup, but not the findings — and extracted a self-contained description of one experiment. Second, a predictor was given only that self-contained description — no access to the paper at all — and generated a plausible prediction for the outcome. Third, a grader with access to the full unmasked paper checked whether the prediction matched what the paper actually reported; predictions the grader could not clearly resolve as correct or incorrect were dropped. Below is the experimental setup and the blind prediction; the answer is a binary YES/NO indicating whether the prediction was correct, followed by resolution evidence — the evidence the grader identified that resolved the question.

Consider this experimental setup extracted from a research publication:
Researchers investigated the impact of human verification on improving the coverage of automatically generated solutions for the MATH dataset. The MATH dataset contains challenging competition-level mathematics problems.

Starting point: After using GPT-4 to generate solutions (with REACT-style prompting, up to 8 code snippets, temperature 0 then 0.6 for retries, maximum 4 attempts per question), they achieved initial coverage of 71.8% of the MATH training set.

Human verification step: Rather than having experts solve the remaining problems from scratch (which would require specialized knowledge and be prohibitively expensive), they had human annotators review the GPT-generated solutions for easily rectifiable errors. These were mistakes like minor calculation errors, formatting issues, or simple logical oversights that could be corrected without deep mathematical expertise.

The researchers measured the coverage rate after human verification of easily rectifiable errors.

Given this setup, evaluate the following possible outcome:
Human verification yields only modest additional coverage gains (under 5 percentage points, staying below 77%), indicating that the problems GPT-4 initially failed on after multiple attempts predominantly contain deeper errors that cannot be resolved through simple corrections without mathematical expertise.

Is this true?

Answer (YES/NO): NO